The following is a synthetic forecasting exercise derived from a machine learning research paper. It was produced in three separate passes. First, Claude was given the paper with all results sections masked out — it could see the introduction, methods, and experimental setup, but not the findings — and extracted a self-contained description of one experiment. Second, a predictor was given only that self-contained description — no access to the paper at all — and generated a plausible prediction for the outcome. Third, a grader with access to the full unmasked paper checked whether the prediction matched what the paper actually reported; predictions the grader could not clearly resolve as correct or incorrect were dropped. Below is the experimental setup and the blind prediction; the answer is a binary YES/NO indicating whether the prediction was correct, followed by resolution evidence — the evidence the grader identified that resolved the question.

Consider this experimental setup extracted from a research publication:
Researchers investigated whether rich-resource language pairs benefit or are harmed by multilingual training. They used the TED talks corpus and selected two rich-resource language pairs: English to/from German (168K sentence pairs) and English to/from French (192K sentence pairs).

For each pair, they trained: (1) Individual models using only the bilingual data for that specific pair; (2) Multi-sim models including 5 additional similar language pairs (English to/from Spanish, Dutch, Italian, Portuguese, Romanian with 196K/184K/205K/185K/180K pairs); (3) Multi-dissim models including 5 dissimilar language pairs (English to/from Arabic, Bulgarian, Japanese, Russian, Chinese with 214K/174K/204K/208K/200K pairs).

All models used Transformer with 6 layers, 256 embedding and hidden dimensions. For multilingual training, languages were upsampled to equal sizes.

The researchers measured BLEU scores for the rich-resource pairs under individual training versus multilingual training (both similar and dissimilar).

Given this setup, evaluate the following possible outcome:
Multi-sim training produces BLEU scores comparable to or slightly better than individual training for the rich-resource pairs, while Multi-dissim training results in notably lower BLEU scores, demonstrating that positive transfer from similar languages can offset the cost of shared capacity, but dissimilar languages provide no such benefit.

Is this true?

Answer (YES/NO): NO